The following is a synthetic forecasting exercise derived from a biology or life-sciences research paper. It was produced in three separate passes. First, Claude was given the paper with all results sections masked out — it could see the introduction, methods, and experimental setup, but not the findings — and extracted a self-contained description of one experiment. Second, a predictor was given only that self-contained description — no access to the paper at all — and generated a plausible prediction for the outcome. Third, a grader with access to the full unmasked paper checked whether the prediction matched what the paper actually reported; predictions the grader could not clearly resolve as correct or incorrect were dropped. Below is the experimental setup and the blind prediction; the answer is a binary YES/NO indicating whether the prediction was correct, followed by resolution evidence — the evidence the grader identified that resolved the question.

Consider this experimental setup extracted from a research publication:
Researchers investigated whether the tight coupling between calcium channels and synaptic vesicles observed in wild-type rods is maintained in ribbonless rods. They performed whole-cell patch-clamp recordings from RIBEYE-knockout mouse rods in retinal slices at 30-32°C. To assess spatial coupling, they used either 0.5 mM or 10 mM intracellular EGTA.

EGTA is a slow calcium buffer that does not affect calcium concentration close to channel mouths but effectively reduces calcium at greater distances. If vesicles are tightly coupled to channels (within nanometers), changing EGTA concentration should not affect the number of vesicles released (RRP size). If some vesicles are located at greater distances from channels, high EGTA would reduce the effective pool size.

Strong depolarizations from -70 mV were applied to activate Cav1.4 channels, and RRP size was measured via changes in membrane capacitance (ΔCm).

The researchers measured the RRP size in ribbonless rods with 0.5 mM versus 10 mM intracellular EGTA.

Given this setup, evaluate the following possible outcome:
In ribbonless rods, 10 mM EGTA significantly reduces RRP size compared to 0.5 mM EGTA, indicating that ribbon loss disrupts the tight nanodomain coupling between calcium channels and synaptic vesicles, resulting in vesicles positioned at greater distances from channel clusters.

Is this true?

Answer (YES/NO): NO